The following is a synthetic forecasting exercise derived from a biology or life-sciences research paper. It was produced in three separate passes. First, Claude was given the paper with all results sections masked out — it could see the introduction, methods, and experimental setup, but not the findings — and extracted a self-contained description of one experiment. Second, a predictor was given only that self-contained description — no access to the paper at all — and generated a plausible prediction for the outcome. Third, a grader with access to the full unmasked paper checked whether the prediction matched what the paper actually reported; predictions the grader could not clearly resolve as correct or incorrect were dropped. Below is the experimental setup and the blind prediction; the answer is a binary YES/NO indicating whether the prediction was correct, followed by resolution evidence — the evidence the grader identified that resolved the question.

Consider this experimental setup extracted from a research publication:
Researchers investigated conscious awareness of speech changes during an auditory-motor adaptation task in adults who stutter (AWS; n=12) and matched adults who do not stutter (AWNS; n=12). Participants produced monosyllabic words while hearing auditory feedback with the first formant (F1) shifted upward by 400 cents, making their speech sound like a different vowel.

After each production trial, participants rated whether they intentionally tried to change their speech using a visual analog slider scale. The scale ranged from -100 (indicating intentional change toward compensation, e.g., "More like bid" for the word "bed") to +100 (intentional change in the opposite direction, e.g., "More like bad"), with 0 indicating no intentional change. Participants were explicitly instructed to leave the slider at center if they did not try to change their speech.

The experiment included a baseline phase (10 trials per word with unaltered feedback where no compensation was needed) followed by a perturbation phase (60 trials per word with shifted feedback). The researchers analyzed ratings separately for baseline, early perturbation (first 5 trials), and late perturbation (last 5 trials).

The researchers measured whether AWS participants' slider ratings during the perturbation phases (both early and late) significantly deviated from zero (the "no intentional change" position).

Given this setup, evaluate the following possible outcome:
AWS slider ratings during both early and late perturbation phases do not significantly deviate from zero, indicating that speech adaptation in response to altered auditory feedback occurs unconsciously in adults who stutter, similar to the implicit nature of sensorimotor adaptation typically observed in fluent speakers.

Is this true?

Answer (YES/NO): YES